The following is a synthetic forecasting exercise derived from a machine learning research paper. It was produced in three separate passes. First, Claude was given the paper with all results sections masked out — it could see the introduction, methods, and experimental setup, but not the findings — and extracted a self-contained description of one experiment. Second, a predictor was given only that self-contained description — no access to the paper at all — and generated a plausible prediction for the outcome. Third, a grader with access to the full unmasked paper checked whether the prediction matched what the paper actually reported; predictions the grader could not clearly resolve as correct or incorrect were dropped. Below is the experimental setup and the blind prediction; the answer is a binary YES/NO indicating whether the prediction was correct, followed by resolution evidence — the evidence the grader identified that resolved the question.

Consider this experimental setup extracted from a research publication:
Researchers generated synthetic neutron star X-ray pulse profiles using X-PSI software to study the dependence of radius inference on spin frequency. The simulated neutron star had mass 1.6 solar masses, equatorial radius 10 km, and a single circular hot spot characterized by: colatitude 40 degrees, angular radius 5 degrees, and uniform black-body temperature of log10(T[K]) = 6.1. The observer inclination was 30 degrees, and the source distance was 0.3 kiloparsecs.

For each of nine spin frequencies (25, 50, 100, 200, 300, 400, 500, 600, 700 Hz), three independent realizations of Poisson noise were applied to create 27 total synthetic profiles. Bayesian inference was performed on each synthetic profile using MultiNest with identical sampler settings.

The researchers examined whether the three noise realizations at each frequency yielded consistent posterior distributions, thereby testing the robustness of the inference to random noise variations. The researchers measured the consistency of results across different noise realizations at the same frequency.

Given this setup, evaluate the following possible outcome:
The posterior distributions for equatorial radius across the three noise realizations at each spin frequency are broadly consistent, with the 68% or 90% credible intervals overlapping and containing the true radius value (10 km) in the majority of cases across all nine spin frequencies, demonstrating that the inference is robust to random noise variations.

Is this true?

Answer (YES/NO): NO